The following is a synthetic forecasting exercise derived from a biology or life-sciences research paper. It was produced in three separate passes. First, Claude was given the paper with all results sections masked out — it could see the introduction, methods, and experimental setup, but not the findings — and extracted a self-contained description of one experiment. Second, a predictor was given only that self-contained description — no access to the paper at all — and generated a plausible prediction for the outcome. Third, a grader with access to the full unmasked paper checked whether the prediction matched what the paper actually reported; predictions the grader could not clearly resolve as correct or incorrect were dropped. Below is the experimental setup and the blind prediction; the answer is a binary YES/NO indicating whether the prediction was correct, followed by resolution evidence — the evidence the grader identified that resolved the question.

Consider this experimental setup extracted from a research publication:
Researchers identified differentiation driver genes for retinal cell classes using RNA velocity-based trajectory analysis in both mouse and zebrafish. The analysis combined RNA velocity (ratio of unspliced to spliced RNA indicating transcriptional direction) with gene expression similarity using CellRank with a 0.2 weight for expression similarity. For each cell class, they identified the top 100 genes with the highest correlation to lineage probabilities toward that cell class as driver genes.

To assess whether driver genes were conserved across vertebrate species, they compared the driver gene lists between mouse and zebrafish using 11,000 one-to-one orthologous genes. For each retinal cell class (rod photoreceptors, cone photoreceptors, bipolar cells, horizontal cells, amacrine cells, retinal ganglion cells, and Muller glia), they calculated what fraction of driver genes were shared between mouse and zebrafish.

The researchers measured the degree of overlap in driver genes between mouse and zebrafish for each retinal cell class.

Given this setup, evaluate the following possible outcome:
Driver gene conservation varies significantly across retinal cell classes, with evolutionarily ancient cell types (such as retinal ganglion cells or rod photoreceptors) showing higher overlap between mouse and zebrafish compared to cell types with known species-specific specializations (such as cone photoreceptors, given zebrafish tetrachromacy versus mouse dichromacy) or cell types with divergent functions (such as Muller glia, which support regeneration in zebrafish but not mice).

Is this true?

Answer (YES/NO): NO